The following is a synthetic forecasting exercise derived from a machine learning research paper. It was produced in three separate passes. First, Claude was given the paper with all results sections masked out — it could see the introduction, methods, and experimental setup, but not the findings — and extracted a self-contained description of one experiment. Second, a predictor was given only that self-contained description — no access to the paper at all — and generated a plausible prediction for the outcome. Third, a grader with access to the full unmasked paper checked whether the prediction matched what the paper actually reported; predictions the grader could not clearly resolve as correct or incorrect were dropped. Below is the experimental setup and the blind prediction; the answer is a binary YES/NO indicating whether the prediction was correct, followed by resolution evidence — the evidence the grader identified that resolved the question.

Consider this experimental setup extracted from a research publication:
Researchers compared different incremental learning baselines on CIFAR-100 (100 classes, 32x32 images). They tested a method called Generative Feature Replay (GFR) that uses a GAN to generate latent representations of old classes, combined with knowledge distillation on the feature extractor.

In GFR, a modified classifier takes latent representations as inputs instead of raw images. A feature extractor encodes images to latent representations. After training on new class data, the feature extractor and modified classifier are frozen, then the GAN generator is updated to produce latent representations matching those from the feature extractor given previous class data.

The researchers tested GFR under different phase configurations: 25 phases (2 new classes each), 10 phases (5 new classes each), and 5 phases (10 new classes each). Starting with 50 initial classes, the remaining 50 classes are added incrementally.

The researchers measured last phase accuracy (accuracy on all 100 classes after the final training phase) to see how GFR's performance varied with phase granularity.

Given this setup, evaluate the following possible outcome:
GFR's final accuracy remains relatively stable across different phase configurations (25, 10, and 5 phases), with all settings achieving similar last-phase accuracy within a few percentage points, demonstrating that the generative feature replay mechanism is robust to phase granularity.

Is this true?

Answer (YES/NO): NO